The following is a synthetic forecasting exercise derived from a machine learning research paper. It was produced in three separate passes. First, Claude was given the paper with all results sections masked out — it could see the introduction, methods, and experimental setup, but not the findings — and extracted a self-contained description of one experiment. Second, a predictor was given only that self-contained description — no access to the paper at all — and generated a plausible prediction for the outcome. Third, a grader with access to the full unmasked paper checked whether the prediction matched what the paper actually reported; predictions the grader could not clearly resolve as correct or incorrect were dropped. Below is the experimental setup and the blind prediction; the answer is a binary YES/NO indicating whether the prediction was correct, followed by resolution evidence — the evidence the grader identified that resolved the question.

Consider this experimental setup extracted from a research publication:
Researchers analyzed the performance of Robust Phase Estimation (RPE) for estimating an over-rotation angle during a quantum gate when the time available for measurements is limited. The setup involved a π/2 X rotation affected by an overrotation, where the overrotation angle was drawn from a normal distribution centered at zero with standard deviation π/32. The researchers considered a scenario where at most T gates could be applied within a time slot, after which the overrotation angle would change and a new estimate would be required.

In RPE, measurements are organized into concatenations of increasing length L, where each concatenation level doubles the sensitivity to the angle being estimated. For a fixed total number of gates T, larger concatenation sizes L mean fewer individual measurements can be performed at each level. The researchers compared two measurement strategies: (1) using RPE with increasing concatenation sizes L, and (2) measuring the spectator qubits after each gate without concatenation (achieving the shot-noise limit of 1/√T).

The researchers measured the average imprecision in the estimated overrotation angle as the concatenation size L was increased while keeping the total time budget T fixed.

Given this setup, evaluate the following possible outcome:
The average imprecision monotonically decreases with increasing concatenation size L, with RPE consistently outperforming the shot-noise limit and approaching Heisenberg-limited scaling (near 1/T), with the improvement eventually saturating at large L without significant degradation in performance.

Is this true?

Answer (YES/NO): NO